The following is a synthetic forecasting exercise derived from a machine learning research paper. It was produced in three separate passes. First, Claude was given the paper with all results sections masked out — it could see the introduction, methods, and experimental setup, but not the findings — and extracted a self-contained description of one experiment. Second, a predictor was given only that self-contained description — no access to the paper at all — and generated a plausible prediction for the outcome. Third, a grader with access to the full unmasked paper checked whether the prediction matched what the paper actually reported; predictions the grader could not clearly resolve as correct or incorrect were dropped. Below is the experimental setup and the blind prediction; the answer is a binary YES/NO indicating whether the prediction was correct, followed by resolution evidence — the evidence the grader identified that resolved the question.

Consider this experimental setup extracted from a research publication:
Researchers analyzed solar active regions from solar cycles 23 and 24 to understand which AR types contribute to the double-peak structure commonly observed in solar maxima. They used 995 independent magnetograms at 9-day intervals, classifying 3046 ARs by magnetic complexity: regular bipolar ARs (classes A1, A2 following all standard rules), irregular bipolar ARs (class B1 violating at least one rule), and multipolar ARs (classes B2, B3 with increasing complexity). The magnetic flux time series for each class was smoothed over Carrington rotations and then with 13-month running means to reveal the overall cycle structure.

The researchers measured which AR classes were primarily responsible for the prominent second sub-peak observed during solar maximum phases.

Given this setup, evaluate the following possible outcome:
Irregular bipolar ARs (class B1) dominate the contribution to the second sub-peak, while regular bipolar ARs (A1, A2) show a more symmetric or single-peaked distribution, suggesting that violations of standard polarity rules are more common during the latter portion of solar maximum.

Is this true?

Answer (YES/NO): NO